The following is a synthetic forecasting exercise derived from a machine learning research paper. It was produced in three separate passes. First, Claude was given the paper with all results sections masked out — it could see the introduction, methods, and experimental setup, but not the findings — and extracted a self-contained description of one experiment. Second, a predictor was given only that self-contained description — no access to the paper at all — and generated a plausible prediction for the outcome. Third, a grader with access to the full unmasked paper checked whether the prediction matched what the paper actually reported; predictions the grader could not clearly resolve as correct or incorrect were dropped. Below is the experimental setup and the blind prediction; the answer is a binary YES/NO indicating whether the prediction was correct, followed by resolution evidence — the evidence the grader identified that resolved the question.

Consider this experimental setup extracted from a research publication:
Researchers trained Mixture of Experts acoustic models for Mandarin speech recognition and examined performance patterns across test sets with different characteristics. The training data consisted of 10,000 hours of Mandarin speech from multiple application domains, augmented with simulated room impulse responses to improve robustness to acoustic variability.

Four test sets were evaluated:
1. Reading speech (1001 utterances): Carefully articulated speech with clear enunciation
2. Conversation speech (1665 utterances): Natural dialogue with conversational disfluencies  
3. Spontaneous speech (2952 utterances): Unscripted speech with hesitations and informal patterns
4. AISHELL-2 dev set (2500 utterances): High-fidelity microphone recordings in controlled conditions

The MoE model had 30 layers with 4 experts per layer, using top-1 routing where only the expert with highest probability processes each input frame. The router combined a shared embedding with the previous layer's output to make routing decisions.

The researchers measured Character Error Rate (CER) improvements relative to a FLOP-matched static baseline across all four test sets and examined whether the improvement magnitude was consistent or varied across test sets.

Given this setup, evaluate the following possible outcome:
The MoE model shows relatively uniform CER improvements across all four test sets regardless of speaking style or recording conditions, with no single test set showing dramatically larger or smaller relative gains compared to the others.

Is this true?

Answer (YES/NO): NO